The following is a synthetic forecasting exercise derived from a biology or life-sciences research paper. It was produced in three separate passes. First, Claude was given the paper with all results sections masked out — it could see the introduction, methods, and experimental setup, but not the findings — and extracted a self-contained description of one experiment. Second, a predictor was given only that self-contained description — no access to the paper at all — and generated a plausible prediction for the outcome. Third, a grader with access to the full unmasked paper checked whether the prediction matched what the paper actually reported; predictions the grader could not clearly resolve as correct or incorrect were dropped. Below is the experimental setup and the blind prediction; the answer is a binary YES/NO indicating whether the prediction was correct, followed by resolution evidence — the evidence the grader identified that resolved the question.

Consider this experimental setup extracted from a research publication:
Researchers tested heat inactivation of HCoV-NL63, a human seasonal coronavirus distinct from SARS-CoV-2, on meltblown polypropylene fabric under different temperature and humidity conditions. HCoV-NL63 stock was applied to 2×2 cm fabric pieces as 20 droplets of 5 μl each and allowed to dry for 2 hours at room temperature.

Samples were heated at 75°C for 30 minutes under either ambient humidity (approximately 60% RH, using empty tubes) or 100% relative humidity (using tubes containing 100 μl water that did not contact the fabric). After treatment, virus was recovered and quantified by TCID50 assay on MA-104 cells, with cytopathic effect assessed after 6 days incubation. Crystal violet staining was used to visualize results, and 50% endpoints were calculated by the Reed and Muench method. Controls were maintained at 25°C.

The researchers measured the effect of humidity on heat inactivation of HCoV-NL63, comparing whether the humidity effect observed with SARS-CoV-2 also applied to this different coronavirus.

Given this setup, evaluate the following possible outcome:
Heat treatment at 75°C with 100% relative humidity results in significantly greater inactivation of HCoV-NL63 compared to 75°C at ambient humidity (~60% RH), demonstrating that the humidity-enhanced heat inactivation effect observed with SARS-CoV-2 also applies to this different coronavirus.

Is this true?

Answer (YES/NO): YES